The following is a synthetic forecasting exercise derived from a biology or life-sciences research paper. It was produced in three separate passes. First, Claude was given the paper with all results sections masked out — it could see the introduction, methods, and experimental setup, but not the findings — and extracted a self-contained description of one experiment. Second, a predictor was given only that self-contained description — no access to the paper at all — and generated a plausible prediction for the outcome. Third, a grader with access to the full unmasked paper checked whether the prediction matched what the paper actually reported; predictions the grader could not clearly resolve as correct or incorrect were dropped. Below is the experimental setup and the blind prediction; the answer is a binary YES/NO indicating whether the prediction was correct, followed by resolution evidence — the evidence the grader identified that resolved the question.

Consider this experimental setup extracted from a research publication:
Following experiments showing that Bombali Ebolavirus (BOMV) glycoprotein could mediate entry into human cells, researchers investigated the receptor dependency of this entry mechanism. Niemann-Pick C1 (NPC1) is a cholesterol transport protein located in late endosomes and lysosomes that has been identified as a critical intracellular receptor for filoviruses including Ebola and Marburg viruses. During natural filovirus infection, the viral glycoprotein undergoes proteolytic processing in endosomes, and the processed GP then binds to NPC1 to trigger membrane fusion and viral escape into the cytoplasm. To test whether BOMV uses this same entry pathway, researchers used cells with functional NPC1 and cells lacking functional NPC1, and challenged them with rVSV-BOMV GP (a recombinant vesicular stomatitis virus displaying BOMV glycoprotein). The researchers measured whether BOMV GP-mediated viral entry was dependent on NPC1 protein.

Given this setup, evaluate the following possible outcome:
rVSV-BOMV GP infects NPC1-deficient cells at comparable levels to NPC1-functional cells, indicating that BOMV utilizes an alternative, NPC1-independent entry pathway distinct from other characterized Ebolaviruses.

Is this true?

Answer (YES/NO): NO